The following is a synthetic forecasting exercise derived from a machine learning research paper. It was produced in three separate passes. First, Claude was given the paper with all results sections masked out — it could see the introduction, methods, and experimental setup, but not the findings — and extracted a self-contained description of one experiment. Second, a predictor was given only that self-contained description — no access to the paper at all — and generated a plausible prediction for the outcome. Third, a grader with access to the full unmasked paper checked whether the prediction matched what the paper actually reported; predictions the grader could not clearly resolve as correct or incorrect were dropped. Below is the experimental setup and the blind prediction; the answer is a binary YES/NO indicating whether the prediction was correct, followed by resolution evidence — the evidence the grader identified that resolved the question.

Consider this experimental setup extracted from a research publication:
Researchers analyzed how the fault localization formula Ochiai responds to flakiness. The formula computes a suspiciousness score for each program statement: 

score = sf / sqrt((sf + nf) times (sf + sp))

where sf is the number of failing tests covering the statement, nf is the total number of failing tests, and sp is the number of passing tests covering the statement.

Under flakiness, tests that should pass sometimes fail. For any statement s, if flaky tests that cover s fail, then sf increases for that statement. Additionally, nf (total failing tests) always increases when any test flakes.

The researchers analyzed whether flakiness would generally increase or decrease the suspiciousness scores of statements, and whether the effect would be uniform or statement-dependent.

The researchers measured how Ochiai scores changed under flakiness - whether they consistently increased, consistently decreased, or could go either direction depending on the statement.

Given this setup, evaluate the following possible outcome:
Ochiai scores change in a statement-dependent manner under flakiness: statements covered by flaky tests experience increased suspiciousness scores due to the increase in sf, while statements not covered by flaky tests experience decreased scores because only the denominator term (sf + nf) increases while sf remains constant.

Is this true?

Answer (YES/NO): NO